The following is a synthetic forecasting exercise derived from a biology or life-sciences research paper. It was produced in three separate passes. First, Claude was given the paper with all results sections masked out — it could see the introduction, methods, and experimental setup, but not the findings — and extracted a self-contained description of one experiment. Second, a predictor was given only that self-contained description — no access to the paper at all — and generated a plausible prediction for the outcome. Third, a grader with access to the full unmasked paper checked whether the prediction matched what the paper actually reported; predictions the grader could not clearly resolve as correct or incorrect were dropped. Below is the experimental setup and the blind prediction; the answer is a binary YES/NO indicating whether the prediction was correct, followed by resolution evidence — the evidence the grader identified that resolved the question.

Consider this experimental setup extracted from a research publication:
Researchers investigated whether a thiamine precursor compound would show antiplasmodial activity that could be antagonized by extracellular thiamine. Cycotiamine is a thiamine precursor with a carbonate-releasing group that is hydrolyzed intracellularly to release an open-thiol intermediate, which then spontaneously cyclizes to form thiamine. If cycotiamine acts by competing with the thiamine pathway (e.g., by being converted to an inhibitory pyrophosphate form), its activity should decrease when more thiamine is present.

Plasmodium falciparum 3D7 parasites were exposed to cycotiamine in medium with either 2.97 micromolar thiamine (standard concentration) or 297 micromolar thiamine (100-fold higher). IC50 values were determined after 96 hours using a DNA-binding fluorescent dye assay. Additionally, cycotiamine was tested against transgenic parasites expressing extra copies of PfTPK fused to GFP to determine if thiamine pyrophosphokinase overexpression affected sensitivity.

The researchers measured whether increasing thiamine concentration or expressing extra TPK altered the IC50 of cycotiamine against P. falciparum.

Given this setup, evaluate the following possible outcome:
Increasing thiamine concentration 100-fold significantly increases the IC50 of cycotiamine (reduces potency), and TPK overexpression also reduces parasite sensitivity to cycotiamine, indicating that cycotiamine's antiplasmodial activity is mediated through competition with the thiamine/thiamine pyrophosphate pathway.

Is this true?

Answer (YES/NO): NO